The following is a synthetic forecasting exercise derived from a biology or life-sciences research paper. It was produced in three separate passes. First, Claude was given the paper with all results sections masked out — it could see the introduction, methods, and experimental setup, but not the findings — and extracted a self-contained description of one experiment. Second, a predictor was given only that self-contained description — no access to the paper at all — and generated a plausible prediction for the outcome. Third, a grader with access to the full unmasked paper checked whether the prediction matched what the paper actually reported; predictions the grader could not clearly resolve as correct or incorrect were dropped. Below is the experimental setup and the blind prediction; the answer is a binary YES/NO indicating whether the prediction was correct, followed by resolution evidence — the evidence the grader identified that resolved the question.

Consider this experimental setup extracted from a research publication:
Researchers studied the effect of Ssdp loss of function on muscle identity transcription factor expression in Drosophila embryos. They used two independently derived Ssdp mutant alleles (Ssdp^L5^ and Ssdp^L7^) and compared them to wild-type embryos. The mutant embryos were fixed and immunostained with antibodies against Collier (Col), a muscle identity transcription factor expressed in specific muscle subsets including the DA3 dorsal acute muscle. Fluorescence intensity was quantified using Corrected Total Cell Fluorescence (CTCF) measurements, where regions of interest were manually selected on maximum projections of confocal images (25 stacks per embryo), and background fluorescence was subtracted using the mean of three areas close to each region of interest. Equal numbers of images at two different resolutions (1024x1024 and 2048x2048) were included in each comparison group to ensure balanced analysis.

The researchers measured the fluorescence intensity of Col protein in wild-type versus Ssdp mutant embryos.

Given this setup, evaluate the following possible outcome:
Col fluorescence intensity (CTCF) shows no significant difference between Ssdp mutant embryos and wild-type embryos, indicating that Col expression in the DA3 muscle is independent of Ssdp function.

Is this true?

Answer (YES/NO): NO